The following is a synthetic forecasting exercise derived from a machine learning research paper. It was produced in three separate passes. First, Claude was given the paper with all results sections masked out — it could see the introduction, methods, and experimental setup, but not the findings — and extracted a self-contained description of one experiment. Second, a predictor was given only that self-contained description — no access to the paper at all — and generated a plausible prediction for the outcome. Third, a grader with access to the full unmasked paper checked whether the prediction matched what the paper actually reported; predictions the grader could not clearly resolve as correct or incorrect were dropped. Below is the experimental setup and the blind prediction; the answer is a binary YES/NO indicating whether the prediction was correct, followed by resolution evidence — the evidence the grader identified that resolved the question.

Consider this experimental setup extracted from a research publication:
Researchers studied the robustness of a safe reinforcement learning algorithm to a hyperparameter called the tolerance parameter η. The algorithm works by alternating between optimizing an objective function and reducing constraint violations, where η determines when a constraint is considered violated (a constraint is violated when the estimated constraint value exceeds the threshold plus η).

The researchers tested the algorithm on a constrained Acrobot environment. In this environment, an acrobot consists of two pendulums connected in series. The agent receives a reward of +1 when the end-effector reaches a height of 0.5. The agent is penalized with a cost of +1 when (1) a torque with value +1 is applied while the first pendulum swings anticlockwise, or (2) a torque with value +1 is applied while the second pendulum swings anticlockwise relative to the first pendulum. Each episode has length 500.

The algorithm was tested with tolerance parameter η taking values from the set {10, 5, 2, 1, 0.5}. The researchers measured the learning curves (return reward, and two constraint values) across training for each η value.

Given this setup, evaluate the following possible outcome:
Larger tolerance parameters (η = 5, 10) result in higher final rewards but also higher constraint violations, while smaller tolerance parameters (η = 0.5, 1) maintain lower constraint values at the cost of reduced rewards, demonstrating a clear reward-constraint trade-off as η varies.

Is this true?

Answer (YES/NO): NO